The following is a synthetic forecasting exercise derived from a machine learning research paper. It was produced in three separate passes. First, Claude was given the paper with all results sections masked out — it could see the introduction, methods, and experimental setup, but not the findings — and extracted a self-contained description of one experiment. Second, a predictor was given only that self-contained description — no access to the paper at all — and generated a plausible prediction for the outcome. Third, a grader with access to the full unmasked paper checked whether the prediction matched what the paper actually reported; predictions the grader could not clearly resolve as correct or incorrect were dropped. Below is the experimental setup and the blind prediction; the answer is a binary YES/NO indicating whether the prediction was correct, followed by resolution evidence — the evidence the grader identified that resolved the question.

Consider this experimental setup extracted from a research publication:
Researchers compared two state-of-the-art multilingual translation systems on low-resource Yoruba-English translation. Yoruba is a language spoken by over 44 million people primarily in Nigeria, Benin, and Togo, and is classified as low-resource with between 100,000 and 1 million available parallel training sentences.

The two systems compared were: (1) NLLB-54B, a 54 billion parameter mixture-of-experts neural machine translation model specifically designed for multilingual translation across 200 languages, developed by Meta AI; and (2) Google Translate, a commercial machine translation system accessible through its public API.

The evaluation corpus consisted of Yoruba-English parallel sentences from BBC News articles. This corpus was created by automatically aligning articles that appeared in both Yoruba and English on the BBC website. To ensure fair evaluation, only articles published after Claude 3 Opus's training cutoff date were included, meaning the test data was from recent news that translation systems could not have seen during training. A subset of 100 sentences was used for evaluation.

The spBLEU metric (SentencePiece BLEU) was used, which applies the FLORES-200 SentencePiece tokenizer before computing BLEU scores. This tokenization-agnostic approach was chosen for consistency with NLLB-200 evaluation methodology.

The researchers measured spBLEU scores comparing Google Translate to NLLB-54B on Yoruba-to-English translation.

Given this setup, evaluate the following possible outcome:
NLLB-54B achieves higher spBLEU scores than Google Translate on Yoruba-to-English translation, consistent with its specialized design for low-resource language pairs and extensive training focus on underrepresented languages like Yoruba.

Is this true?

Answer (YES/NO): YES